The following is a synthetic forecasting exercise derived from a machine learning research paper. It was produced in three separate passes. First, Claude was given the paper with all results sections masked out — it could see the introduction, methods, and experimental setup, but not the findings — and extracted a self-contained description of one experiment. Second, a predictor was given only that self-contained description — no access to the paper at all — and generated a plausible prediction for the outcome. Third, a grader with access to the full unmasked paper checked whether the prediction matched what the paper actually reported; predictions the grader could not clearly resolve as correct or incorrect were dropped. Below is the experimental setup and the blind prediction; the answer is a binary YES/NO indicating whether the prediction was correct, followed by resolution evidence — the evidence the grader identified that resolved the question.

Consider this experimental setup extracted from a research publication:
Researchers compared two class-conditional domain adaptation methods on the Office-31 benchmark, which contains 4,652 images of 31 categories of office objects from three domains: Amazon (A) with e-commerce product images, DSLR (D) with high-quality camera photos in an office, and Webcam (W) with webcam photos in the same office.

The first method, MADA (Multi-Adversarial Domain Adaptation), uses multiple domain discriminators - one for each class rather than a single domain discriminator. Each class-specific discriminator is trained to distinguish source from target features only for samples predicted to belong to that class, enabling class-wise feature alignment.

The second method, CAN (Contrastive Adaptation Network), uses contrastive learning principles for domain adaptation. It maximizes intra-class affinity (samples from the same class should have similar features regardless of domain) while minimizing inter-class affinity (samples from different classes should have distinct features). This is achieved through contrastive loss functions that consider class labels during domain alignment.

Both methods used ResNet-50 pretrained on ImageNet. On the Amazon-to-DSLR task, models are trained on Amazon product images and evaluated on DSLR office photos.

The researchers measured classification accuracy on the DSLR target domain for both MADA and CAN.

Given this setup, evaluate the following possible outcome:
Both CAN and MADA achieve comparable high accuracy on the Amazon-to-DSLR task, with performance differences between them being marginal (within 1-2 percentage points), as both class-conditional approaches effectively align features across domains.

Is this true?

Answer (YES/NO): NO